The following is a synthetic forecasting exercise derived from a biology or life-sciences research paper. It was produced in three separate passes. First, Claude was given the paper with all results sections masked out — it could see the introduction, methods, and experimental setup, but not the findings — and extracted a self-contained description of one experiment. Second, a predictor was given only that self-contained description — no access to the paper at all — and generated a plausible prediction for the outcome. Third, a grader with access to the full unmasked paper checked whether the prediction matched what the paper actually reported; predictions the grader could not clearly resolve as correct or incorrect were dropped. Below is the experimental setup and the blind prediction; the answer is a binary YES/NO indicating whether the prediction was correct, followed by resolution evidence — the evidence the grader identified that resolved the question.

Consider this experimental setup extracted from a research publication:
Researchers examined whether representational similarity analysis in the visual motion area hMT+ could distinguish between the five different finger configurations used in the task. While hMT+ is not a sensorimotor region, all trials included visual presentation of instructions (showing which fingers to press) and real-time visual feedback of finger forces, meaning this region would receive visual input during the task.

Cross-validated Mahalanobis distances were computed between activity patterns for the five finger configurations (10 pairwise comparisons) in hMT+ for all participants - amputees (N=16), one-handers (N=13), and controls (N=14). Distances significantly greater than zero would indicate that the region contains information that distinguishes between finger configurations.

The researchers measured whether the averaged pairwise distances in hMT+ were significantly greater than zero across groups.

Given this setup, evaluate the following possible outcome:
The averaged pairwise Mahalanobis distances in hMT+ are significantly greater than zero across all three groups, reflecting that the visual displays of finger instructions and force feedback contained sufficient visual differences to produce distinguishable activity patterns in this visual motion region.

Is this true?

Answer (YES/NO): YES